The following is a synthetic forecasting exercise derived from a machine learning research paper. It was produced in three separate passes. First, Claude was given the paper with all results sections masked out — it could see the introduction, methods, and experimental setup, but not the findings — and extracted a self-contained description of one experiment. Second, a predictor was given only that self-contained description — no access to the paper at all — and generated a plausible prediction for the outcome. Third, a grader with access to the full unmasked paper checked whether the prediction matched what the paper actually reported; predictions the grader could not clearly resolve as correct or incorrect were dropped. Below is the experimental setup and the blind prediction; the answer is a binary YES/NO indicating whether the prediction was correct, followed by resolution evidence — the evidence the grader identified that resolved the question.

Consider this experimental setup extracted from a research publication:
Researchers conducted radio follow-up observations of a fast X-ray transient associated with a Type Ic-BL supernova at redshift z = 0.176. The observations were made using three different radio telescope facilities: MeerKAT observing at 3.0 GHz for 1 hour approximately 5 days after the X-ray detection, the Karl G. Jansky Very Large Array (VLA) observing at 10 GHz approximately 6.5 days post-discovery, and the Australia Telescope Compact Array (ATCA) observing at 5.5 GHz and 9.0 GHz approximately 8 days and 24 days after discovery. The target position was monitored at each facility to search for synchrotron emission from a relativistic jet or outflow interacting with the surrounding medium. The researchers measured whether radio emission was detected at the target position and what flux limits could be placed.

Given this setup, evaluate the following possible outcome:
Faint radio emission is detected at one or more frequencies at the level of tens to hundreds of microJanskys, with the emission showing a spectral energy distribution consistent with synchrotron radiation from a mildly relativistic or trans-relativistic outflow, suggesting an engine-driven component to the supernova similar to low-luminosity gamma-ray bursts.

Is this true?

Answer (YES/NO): NO